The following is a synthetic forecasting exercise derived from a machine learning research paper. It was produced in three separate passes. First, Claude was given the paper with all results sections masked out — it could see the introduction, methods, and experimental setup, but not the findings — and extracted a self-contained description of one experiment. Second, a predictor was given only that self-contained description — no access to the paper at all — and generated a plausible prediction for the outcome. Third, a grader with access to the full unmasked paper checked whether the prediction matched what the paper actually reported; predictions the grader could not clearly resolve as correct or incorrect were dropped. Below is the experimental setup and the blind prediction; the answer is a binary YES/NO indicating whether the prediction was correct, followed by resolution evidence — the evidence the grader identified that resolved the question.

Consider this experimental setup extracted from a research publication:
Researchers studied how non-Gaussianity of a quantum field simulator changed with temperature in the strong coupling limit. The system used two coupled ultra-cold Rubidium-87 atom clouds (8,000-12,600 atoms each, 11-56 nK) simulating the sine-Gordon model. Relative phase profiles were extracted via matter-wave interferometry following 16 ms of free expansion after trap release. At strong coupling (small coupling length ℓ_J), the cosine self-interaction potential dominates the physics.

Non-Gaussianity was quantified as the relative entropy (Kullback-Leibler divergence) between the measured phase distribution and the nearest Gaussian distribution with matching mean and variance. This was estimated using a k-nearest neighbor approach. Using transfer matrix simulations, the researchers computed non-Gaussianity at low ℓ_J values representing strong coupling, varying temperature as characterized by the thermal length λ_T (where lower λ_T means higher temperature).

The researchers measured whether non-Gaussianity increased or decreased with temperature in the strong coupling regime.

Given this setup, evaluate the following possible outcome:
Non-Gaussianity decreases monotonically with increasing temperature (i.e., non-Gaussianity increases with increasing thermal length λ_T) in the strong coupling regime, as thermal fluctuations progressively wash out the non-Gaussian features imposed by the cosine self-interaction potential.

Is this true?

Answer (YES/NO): NO